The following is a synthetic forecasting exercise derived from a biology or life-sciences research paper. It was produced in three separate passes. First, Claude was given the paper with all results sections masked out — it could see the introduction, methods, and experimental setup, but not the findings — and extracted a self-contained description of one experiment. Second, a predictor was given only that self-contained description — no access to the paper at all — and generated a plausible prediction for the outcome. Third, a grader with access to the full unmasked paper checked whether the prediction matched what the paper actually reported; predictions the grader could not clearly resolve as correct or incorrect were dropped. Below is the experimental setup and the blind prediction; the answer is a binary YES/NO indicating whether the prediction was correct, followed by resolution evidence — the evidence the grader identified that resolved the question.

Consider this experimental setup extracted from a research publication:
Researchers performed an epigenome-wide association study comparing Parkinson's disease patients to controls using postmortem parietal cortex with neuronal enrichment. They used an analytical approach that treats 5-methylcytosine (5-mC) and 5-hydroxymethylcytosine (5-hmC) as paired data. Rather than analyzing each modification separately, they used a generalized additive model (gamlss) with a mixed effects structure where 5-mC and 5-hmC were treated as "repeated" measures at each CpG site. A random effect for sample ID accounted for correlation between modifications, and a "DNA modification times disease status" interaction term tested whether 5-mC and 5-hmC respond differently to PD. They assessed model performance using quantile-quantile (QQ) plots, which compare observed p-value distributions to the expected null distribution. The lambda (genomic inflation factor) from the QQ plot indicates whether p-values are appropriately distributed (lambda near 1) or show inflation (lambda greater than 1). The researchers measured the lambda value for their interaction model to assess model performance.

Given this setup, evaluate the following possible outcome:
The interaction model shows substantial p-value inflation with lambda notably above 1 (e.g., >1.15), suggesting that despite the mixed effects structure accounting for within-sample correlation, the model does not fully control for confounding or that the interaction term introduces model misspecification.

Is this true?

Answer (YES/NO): NO